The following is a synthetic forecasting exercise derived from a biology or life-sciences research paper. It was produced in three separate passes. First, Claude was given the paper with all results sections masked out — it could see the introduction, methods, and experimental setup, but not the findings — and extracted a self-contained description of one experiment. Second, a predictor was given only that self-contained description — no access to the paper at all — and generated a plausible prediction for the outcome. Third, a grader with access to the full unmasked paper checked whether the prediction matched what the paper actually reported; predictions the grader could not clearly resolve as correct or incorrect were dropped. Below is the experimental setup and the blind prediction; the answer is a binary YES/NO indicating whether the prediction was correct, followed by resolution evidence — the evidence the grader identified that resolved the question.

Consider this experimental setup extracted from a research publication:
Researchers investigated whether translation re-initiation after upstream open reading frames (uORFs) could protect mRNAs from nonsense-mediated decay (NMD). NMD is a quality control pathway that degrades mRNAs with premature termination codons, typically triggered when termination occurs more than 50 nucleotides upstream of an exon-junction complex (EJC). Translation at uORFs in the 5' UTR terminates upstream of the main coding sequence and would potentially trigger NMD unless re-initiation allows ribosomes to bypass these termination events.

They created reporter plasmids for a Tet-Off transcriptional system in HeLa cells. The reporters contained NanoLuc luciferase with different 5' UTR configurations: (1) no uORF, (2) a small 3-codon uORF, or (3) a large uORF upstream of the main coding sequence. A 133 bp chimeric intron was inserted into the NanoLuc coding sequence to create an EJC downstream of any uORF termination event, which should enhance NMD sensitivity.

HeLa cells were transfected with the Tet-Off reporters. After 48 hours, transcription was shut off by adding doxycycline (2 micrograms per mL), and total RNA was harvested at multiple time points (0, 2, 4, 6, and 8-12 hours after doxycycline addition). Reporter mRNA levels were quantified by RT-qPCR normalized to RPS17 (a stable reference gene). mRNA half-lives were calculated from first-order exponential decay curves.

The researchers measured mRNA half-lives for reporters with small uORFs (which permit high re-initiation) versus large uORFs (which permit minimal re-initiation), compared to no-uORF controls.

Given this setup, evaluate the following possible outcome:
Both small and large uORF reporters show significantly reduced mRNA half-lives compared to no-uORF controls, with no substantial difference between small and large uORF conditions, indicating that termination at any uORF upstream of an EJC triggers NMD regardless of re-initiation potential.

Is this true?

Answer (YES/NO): YES